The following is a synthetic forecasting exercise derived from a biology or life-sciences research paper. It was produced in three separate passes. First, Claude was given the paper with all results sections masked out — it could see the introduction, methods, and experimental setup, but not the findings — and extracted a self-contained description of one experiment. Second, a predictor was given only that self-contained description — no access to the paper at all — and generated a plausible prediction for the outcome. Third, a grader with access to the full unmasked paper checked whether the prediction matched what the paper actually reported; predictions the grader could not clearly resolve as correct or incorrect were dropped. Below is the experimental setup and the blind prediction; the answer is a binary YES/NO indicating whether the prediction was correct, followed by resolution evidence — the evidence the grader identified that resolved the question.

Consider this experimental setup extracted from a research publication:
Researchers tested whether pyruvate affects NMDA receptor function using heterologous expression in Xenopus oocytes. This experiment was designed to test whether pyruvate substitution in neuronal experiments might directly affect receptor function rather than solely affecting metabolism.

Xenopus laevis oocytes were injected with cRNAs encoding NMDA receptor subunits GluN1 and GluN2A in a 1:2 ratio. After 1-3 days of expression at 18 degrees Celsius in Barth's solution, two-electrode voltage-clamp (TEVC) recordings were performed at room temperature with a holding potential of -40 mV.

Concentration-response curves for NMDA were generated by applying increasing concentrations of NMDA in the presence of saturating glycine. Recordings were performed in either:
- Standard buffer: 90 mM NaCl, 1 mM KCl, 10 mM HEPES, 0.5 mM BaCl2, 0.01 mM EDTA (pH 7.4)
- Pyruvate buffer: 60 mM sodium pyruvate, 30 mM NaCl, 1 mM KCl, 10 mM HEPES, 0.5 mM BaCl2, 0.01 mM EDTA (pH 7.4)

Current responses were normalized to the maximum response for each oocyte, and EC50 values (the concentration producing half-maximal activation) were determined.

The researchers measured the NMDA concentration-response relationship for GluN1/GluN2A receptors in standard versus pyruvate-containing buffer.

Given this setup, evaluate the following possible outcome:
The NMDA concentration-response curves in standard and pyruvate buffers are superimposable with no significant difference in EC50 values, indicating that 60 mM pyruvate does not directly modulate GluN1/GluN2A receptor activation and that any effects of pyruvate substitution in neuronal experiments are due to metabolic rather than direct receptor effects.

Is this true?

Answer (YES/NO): NO